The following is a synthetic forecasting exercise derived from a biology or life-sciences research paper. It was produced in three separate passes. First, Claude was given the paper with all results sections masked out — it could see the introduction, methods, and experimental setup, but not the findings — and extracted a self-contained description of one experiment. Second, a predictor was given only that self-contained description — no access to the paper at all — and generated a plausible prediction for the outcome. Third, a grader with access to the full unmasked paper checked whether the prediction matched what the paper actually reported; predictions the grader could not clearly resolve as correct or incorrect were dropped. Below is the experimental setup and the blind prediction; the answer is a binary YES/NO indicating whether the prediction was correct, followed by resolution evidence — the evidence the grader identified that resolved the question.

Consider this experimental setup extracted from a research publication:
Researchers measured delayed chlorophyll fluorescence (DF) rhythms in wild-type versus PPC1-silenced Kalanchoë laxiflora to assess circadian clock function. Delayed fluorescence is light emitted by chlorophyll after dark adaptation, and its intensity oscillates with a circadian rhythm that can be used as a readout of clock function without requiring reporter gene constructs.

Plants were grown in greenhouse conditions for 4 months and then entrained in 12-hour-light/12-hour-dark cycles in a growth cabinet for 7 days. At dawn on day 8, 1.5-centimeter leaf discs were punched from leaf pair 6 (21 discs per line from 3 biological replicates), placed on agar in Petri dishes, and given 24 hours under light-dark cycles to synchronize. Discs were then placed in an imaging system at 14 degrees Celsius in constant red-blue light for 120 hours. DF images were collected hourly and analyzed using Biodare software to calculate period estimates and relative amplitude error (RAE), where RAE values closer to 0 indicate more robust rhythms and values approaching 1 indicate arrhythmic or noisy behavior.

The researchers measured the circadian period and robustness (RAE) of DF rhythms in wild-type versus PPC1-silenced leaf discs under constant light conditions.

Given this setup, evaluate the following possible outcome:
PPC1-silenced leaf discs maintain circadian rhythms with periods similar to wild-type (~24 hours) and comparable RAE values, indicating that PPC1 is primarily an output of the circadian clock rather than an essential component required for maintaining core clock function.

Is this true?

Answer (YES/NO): NO